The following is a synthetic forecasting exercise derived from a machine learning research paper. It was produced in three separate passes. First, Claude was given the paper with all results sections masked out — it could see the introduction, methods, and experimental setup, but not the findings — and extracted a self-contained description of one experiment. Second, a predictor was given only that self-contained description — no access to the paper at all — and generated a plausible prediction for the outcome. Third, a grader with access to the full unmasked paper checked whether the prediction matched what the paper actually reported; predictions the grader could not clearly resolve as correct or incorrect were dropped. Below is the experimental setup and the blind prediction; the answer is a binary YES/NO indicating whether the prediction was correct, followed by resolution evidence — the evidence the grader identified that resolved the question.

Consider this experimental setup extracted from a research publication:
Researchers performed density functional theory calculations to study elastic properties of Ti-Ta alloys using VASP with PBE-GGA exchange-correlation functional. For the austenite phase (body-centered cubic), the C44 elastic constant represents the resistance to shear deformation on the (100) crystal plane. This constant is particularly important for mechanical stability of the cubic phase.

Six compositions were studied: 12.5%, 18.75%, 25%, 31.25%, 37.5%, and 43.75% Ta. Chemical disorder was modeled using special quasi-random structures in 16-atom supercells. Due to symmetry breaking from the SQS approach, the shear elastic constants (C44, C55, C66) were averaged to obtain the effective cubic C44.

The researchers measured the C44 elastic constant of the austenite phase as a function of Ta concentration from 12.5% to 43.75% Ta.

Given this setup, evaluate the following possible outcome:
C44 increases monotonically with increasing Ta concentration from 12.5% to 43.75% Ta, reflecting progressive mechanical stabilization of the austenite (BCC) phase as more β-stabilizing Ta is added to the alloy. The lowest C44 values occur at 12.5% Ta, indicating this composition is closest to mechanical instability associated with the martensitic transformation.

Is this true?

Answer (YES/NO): YES